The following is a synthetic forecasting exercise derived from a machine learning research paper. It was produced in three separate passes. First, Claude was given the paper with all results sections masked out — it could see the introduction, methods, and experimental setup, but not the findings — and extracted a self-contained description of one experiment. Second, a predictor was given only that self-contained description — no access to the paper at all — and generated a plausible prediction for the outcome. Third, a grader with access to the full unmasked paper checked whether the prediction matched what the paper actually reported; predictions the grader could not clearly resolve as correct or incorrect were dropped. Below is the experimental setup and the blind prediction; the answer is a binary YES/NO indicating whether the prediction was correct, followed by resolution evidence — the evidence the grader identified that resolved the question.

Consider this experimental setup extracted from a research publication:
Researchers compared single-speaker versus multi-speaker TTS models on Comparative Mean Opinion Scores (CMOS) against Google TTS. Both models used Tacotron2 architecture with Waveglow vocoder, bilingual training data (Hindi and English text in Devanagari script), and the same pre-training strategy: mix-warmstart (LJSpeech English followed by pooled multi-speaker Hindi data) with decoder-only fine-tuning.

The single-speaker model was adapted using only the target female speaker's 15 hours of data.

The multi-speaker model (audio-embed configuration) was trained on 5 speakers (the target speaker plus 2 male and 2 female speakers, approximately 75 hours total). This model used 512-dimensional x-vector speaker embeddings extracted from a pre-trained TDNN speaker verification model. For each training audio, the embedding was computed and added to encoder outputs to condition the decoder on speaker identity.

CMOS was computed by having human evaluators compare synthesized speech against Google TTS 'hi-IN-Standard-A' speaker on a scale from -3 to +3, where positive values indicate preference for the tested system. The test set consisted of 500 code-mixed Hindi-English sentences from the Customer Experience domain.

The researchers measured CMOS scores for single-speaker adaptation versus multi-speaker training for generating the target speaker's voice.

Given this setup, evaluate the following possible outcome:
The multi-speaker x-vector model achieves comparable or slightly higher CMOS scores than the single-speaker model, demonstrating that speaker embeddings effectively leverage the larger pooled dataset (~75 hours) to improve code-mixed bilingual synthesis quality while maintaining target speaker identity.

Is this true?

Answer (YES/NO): NO